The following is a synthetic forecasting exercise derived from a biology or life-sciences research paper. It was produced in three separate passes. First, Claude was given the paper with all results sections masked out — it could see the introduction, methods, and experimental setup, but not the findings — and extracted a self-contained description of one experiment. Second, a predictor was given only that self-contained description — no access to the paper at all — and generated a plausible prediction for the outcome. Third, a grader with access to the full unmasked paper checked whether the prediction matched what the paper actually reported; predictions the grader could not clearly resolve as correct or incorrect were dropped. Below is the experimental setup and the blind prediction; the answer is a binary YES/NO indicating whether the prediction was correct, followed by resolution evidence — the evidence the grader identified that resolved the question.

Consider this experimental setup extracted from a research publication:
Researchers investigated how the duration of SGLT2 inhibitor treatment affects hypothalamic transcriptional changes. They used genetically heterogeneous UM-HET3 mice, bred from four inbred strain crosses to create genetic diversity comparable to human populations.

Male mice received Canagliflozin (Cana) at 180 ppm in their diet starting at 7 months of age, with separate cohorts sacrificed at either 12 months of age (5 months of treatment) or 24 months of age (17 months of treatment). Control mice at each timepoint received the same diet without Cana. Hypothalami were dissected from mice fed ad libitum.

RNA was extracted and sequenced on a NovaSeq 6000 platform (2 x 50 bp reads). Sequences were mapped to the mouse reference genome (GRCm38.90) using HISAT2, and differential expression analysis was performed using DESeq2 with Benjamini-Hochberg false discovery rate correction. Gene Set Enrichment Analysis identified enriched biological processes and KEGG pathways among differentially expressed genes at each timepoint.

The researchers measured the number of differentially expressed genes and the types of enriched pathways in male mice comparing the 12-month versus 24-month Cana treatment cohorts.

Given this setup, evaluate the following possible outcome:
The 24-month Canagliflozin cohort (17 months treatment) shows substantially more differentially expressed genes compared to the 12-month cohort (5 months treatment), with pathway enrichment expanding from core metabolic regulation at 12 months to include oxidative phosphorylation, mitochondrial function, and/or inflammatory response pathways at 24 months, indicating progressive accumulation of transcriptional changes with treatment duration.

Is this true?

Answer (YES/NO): NO